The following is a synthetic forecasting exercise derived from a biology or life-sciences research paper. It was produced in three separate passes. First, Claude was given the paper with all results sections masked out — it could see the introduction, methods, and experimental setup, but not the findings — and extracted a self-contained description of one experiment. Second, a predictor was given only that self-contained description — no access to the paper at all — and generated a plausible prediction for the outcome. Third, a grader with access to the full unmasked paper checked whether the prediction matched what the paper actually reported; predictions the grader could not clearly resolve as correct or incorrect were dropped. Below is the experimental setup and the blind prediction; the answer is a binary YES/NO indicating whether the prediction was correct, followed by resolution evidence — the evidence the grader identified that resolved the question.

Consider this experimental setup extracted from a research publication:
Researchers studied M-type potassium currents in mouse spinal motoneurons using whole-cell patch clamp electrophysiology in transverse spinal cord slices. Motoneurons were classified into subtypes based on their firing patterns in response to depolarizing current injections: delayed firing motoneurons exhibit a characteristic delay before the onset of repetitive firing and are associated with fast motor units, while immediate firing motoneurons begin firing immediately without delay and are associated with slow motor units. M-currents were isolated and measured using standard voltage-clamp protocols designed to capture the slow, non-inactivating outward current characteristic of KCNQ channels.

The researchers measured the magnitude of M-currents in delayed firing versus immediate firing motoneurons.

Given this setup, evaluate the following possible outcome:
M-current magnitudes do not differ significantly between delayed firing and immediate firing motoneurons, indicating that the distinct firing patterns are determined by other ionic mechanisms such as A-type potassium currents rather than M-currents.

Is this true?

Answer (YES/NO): NO